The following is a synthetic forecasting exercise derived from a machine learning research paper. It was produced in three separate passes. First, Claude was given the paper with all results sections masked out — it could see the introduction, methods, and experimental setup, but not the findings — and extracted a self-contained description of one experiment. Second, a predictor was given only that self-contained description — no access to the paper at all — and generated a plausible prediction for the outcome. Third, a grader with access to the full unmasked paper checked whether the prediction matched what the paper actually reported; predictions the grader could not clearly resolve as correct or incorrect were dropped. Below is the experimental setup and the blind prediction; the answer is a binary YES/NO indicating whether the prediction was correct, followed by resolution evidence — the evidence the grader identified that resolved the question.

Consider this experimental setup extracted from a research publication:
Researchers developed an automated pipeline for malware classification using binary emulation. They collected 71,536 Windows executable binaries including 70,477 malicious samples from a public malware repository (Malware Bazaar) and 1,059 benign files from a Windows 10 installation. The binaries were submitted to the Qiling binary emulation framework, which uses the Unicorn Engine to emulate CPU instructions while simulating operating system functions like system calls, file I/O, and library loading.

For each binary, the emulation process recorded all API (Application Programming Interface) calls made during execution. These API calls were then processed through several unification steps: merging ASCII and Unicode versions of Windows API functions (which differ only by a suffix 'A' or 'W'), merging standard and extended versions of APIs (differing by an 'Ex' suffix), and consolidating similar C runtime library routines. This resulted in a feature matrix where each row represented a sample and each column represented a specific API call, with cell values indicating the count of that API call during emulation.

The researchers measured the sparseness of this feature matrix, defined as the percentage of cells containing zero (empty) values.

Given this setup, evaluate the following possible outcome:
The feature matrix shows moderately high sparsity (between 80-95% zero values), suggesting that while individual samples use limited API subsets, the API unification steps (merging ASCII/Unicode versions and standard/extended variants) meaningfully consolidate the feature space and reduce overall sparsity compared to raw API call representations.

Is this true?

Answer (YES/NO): NO